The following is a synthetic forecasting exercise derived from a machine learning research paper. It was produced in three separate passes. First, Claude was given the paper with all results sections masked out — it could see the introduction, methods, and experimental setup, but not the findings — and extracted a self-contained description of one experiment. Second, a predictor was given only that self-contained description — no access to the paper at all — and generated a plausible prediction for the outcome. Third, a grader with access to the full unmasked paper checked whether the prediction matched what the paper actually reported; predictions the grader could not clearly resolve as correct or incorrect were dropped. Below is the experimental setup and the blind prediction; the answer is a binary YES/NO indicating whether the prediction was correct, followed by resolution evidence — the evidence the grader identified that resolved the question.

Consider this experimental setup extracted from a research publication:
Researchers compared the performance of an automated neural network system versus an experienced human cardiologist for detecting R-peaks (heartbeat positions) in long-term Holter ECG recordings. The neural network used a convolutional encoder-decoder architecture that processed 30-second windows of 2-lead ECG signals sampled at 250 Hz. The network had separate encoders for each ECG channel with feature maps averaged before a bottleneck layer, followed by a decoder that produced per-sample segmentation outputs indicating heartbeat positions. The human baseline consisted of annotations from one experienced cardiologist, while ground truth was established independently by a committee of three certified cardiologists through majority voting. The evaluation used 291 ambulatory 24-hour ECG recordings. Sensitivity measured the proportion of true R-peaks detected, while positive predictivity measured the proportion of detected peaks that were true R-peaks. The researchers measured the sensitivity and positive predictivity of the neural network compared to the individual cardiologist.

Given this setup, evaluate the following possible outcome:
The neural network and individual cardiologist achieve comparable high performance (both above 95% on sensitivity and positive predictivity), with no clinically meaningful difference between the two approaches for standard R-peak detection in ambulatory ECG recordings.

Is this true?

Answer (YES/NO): YES